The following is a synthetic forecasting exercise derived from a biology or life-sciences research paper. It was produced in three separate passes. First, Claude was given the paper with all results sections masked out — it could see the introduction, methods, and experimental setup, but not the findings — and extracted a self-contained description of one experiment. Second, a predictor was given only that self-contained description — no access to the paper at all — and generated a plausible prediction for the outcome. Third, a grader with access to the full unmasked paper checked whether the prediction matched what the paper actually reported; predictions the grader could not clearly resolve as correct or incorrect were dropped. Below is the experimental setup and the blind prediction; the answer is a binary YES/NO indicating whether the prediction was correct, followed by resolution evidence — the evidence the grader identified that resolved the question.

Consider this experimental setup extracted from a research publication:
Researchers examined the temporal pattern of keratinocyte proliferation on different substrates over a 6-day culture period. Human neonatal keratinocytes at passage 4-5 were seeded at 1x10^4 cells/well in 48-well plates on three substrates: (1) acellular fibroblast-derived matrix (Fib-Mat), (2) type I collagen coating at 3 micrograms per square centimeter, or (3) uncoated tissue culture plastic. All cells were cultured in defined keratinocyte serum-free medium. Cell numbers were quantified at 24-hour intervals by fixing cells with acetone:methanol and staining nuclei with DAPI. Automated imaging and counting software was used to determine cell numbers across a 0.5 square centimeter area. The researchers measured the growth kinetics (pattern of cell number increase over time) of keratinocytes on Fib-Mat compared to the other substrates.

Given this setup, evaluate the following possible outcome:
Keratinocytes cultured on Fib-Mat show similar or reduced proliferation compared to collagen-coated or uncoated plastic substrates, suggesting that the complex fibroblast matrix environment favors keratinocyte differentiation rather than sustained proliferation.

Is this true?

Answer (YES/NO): NO